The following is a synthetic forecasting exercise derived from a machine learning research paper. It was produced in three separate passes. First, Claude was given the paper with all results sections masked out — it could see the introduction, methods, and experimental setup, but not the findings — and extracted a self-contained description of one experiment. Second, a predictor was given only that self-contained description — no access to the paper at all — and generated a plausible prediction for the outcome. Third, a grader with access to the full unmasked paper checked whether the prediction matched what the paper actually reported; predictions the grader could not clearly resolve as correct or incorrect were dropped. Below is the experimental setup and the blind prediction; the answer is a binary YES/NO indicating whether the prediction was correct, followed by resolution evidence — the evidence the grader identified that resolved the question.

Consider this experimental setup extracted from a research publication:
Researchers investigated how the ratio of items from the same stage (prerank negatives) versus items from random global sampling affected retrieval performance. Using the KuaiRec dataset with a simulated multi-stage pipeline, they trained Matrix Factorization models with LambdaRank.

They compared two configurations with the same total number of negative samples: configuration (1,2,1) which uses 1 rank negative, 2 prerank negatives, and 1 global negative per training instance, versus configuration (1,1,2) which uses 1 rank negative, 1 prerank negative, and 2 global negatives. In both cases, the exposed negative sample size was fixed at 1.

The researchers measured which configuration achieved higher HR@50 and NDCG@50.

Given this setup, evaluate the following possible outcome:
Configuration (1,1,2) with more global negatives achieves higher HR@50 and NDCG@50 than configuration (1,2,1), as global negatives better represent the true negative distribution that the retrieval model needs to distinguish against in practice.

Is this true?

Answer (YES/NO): YES